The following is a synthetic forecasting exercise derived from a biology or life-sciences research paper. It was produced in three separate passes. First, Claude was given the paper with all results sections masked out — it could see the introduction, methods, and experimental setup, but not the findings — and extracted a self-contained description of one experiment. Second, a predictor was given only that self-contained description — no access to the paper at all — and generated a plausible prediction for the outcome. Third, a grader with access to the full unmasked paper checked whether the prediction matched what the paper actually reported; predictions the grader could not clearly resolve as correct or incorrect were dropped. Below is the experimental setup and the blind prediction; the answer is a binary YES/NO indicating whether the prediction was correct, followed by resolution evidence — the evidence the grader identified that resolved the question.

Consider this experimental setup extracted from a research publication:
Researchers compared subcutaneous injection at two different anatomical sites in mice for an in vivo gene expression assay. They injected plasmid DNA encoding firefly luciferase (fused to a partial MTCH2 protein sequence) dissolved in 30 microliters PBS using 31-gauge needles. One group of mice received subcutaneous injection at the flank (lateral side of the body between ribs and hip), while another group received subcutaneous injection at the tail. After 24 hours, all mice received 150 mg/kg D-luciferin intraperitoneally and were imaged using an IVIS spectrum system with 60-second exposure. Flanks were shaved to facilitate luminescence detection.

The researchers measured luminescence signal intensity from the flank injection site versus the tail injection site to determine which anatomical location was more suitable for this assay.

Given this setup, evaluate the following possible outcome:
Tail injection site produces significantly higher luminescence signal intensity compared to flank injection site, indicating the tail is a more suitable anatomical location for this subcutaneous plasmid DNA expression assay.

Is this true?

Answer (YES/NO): YES